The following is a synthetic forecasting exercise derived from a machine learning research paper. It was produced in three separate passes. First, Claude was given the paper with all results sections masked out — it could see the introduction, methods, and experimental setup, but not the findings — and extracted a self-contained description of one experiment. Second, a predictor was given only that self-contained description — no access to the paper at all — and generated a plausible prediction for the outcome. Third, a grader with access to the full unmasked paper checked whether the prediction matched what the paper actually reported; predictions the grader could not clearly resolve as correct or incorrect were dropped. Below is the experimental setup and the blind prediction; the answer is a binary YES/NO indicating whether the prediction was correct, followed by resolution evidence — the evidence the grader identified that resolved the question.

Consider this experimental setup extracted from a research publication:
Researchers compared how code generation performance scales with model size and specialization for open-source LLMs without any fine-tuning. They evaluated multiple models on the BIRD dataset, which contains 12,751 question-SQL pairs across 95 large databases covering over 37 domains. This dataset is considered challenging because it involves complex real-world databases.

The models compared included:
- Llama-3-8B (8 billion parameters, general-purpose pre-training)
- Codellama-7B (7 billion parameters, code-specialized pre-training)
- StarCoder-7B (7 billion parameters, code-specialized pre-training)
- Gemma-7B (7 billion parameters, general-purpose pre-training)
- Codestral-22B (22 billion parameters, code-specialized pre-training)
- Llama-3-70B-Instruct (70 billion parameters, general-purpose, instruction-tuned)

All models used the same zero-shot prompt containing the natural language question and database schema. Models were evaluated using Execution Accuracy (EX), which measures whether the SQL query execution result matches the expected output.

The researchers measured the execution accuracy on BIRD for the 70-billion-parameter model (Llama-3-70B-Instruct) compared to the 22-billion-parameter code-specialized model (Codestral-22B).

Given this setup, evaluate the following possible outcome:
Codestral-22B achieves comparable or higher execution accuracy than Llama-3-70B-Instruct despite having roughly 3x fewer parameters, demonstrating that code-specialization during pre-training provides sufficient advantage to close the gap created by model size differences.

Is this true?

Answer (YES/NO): YES